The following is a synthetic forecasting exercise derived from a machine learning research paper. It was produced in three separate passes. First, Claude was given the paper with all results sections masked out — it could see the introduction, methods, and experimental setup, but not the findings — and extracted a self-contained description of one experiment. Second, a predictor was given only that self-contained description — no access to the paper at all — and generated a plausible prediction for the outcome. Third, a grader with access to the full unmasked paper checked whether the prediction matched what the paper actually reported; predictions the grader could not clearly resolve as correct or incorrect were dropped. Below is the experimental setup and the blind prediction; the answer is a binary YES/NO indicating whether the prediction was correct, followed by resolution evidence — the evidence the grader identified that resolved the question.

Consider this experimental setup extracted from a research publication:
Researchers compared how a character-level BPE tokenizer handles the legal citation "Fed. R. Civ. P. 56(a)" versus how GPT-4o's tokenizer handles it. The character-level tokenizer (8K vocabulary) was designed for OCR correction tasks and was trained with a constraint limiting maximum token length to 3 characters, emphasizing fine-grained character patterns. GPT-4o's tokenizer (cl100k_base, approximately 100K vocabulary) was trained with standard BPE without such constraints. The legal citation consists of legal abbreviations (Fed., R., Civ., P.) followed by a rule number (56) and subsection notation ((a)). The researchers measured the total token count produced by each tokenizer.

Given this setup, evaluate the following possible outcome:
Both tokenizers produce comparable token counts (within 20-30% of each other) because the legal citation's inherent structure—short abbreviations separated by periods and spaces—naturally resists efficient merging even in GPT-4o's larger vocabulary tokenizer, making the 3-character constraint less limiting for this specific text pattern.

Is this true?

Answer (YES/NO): NO